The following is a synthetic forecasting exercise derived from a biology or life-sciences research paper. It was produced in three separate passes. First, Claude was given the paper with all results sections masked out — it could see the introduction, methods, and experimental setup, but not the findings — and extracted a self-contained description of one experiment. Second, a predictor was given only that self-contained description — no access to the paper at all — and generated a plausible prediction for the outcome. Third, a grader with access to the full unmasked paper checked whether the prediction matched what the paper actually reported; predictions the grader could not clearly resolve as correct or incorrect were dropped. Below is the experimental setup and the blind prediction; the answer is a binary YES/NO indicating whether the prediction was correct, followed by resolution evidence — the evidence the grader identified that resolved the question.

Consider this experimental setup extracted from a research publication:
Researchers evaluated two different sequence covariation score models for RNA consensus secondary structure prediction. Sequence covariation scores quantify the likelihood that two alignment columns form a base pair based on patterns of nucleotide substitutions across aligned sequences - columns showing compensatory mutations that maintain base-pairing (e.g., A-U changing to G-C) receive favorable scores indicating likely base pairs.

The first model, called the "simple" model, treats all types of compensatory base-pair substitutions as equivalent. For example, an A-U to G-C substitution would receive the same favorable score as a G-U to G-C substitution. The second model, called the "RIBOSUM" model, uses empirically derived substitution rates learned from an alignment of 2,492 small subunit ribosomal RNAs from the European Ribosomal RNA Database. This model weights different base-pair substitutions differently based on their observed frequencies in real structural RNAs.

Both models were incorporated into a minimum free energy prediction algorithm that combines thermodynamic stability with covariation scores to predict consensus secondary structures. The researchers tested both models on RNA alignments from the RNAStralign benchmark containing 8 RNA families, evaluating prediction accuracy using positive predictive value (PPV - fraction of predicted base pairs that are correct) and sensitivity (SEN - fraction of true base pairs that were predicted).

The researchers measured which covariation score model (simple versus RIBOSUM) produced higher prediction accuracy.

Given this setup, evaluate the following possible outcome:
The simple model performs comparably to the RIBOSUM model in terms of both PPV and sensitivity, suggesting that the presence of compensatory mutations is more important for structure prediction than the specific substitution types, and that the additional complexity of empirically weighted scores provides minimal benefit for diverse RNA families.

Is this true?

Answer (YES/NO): NO